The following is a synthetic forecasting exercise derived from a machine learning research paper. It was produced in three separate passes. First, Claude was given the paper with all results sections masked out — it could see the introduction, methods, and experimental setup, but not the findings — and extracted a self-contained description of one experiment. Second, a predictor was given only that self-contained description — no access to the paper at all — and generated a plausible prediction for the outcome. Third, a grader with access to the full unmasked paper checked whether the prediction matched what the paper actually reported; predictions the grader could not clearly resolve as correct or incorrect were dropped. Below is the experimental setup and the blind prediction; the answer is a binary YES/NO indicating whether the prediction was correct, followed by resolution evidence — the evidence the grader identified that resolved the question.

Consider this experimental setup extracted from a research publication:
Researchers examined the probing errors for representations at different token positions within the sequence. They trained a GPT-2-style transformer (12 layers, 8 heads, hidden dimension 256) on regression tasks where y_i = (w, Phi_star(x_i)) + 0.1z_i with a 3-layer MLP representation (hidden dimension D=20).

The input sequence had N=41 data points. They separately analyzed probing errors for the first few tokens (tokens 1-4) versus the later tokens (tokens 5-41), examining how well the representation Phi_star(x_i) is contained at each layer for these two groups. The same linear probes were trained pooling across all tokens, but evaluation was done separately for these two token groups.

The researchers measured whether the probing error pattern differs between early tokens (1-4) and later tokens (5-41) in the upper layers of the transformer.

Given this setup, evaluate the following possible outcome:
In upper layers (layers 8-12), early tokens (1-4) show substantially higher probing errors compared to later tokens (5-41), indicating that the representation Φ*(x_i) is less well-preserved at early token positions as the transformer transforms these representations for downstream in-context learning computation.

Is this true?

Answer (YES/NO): YES